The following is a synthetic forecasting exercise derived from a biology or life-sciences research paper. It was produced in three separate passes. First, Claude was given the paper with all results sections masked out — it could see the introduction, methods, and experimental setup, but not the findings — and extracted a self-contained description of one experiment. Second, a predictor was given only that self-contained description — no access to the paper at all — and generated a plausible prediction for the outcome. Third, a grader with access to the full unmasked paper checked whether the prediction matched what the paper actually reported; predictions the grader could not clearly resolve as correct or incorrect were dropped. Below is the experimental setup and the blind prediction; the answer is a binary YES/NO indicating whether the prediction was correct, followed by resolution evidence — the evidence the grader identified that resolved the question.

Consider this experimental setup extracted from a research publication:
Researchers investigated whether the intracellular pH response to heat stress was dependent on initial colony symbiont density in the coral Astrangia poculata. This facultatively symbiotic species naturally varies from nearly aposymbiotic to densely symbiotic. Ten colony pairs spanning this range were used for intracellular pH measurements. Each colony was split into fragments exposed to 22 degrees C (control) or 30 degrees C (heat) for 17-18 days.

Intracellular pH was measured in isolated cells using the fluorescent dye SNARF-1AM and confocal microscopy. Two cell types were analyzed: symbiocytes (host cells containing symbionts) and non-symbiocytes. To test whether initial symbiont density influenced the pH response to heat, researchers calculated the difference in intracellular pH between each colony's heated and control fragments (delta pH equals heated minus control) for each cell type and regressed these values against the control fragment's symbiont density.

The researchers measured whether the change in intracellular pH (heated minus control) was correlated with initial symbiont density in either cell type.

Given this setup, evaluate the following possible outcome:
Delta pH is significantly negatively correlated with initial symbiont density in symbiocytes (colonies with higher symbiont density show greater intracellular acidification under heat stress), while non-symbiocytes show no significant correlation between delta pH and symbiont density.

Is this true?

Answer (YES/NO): NO